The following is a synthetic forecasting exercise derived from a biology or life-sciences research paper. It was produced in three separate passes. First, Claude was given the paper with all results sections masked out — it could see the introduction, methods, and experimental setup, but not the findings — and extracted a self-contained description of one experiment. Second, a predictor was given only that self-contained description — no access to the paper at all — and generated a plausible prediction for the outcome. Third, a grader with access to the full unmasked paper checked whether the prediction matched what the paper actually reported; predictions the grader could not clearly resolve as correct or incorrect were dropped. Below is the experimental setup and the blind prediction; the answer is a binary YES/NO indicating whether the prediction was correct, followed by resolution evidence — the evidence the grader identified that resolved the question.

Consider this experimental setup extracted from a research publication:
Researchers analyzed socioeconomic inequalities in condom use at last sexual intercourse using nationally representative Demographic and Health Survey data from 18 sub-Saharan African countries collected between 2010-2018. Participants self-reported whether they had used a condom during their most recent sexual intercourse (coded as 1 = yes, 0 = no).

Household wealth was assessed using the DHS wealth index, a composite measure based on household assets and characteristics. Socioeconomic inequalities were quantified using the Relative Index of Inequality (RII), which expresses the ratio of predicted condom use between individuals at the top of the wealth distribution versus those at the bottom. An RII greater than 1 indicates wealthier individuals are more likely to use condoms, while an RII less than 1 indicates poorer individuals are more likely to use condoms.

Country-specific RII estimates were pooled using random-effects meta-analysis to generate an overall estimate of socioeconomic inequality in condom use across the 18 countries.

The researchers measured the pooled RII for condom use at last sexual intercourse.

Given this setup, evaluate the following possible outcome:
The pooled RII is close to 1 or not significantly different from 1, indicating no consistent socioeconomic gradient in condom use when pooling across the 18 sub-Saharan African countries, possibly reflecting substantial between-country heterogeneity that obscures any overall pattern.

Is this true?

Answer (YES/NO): NO